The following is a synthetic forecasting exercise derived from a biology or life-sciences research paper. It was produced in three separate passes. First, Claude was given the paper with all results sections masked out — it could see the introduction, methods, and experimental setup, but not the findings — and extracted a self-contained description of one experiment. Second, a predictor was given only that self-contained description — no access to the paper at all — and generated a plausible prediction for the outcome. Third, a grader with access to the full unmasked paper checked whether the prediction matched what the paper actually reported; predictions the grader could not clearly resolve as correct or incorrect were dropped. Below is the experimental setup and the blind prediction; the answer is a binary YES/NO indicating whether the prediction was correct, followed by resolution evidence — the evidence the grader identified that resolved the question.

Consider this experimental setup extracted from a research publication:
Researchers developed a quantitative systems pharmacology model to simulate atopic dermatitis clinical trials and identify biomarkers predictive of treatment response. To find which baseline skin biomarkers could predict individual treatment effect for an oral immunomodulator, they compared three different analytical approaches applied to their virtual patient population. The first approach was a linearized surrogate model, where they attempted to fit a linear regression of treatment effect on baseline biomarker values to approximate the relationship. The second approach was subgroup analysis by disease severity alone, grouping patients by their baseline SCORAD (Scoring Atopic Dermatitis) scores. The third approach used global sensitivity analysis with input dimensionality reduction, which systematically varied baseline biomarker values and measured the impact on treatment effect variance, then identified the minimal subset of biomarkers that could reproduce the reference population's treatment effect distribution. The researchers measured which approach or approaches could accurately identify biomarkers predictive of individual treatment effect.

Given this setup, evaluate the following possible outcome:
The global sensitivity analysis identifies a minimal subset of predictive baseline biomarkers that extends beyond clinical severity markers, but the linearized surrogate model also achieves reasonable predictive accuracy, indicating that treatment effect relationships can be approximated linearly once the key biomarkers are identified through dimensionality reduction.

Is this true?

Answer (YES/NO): NO